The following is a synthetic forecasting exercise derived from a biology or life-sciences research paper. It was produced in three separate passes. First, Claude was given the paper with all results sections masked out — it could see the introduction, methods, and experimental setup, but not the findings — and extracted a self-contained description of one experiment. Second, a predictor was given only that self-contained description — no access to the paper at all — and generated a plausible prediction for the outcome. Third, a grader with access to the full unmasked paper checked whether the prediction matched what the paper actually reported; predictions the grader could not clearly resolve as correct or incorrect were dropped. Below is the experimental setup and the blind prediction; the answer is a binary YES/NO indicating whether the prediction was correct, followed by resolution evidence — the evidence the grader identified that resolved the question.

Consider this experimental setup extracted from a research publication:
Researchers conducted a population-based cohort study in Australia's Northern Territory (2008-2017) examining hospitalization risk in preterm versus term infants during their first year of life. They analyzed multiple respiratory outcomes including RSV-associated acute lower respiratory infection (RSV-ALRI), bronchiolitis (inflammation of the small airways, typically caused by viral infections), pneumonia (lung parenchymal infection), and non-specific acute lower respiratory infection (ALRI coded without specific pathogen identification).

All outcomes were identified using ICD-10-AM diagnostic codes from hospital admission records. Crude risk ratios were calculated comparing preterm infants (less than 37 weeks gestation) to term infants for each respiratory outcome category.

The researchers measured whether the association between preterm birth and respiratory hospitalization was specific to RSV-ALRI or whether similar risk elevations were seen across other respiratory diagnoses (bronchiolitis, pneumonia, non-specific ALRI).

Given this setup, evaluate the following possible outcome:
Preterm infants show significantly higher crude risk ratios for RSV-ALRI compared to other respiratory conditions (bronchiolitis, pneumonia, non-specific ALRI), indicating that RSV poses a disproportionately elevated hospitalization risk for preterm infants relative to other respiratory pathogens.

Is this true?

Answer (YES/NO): NO